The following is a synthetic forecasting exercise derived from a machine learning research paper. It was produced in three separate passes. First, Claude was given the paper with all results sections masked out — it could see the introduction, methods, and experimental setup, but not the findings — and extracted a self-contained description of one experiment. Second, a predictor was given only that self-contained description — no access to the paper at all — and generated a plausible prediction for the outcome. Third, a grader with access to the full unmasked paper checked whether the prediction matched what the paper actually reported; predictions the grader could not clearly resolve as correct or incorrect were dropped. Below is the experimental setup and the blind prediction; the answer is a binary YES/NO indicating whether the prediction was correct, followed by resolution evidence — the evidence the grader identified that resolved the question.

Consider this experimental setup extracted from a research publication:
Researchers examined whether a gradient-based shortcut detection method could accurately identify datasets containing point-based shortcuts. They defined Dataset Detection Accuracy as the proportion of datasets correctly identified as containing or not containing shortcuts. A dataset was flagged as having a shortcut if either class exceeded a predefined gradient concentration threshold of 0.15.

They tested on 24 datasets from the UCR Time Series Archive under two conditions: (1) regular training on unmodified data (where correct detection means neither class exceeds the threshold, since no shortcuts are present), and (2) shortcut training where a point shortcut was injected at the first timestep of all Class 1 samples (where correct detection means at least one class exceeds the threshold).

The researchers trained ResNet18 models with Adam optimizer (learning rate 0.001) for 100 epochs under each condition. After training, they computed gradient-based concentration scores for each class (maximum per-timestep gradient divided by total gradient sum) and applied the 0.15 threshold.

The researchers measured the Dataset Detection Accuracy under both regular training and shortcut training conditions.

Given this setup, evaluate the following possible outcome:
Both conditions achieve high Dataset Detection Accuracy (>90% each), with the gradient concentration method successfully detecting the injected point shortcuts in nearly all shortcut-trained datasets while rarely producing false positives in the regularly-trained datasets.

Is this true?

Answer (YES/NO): NO